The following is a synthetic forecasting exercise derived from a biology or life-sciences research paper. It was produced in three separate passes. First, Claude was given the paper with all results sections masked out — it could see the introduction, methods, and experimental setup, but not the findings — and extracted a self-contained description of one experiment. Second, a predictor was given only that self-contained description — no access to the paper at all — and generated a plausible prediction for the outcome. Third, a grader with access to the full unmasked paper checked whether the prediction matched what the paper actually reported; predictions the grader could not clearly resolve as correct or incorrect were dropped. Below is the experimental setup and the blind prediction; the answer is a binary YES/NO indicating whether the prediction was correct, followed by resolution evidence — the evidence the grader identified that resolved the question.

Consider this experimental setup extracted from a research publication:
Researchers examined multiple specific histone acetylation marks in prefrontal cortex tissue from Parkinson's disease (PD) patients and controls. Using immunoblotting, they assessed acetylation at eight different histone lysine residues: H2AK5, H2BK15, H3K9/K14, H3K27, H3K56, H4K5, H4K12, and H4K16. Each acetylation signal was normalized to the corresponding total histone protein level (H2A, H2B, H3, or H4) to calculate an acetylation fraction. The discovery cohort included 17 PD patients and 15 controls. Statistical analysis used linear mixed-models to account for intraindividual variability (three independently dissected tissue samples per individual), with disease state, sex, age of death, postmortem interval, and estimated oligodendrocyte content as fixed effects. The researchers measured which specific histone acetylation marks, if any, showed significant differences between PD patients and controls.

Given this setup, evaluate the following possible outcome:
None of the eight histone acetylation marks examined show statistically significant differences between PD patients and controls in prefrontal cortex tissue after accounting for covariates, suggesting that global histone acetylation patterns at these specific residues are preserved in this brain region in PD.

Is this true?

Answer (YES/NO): NO